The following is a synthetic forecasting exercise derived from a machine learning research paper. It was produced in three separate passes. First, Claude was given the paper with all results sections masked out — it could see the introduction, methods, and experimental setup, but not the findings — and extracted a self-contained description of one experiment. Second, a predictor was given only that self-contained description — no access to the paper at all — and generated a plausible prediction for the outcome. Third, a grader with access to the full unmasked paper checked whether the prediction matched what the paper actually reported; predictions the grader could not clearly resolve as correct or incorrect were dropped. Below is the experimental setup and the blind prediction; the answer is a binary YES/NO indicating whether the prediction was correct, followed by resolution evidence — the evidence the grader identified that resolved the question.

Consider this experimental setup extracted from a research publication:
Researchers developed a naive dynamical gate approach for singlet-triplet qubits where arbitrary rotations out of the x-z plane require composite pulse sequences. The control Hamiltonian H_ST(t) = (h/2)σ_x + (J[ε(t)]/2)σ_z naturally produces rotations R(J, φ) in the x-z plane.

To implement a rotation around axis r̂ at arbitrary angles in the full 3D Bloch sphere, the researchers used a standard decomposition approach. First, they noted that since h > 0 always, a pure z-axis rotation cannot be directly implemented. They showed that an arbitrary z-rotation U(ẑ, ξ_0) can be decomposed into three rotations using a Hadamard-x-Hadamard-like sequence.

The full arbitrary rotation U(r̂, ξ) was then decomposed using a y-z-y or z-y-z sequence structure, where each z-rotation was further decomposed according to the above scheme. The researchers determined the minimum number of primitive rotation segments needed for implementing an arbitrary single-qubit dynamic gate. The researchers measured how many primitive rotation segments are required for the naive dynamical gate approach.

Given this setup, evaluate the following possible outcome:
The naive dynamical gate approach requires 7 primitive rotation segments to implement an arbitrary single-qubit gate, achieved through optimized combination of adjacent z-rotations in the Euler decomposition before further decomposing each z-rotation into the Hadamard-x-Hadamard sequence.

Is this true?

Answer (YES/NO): NO